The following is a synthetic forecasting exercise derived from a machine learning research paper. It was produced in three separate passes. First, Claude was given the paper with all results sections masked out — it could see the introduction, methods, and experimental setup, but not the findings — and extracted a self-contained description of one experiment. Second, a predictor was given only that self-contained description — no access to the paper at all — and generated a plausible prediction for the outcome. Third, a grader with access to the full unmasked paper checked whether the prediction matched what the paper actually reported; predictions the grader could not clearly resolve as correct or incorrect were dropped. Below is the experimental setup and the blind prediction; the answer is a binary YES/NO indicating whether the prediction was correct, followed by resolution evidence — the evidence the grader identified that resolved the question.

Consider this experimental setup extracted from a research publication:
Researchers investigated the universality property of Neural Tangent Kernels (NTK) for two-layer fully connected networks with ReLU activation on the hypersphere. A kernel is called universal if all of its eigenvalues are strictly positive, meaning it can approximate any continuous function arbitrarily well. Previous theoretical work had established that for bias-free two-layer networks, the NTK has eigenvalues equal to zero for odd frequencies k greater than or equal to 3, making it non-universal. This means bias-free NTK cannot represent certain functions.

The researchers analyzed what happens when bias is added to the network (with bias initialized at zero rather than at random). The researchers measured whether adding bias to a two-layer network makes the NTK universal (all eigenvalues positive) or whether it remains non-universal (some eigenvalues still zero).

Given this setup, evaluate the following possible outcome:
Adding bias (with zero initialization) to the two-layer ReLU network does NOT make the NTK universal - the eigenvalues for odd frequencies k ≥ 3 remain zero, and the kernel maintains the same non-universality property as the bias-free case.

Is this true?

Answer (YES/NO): NO